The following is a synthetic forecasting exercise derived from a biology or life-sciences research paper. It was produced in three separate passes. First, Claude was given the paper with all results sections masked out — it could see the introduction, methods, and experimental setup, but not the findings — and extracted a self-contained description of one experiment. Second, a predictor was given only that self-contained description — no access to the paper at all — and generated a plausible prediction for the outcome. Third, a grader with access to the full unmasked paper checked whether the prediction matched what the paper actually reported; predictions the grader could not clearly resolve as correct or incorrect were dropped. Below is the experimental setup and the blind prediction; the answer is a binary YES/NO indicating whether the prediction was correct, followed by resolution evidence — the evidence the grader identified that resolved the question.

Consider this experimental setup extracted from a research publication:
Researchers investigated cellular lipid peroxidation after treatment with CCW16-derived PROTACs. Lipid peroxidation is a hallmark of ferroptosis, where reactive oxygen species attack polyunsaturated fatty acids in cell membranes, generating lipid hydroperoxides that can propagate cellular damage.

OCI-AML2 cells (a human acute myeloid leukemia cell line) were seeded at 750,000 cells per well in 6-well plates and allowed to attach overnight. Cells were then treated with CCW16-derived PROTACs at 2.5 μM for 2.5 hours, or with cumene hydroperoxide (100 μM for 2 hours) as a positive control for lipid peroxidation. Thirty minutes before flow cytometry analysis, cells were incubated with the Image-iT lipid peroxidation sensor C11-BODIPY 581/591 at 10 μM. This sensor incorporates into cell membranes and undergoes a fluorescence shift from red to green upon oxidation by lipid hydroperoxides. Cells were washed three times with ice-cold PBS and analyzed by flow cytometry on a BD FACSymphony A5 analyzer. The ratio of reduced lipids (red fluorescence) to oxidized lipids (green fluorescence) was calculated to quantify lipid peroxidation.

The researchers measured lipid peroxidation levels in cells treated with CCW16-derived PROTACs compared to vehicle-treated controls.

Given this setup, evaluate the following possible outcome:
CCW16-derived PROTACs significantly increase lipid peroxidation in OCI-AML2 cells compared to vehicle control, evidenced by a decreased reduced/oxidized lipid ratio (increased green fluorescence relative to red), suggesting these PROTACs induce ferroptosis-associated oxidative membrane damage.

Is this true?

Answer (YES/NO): YES